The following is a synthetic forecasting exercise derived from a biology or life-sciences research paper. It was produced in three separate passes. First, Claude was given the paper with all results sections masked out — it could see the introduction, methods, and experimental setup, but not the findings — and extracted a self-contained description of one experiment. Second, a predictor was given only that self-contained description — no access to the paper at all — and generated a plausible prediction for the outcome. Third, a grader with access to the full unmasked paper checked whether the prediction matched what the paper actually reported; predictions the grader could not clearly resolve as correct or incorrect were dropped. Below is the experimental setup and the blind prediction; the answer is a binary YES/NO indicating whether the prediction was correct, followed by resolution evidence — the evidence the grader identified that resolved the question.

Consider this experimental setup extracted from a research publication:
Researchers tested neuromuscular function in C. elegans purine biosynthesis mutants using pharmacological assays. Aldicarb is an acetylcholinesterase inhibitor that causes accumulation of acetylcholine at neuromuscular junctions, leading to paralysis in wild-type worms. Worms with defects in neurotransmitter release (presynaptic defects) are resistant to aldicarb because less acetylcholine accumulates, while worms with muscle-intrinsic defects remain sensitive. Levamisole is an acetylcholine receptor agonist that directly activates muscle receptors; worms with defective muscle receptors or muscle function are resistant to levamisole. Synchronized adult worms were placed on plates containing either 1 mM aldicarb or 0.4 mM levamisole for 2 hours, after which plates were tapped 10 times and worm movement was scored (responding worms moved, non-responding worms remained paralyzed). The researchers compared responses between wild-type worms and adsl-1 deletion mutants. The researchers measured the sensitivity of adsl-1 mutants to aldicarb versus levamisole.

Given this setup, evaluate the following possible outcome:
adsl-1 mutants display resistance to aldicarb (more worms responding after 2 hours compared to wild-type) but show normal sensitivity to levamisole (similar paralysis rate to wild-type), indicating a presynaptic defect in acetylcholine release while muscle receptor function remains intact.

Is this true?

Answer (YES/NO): NO